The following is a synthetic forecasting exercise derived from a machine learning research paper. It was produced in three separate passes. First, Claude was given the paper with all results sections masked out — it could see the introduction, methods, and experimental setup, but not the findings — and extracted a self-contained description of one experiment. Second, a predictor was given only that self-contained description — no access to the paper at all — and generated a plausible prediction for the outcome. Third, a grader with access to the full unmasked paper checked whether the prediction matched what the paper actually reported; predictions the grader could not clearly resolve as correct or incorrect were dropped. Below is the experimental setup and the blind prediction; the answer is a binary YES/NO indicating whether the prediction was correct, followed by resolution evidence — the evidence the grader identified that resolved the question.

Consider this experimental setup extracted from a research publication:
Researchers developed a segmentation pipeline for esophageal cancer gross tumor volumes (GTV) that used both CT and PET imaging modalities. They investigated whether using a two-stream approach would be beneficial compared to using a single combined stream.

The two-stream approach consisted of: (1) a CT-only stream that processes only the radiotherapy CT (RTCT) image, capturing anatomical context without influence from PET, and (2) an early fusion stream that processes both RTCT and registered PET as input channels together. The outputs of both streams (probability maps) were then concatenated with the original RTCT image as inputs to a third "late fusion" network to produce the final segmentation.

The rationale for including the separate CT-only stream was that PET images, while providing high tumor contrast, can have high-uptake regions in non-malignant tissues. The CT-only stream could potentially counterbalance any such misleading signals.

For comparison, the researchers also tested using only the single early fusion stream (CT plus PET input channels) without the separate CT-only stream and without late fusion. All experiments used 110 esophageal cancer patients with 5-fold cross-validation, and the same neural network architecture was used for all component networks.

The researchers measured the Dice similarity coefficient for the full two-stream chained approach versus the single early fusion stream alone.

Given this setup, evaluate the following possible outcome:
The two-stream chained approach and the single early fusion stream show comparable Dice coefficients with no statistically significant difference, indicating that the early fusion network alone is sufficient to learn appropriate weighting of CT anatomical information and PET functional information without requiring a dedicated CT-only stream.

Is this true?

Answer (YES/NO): NO